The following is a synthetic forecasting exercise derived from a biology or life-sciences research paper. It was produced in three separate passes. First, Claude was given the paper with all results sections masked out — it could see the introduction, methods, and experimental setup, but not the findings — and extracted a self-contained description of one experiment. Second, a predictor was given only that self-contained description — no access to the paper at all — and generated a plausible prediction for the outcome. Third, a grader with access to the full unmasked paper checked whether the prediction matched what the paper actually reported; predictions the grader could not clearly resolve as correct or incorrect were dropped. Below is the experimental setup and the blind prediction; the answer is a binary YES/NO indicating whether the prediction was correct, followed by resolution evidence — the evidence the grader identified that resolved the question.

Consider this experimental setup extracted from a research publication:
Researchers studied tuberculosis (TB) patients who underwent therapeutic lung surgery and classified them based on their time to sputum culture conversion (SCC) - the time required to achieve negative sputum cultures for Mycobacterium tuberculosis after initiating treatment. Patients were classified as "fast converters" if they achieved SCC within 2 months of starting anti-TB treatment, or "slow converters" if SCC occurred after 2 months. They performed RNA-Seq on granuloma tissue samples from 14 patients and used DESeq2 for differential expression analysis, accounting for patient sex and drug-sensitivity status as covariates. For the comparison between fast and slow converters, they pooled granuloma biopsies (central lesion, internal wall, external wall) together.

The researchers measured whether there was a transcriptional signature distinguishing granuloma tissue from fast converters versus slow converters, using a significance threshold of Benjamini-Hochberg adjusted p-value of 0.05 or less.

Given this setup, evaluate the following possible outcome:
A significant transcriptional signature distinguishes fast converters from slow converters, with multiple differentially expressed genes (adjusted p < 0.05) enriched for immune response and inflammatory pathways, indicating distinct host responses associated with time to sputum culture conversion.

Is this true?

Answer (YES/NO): YES